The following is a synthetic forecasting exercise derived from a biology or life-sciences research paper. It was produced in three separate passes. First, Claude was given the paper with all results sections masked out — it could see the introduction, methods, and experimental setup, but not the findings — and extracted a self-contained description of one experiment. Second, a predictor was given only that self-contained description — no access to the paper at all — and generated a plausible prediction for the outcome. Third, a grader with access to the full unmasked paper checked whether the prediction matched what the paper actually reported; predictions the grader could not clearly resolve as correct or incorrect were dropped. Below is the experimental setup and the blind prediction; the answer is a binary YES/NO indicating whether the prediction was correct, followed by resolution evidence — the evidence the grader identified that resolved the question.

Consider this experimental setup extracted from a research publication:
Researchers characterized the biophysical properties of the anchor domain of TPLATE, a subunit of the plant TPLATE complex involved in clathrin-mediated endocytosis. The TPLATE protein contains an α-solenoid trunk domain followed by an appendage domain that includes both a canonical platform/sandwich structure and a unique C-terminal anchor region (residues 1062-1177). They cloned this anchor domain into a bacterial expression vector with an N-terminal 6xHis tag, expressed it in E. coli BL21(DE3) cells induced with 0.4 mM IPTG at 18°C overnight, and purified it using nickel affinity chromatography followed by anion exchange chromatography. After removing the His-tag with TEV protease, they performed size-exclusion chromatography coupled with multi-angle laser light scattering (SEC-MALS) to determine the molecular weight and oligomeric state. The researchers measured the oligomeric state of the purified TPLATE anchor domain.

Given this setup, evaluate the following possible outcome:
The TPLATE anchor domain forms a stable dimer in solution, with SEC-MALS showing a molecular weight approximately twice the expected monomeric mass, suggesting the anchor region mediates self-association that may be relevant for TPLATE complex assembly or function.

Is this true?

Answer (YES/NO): NO